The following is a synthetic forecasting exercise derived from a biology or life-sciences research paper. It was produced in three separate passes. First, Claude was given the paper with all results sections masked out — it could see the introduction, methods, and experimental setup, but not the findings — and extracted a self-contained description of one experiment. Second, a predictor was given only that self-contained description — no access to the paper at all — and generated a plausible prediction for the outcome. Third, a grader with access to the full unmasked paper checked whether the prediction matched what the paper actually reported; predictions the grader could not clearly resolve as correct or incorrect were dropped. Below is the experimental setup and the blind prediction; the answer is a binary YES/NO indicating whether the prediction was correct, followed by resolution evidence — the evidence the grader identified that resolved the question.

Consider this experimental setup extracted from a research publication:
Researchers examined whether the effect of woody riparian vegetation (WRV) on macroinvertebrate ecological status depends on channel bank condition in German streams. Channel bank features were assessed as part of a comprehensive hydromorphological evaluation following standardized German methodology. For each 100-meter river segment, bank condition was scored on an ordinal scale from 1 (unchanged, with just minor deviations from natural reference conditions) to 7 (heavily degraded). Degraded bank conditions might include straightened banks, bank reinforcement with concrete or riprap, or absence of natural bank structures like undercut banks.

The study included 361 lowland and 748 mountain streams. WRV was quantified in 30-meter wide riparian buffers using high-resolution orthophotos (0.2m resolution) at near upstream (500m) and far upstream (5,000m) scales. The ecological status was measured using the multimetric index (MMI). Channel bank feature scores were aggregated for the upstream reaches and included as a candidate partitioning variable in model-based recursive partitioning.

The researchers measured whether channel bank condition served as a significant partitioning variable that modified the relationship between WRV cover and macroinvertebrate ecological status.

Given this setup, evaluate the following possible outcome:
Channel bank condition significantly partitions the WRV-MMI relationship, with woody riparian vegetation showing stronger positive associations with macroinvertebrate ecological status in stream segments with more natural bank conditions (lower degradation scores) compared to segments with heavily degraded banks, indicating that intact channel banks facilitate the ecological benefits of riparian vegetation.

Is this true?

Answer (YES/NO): NO